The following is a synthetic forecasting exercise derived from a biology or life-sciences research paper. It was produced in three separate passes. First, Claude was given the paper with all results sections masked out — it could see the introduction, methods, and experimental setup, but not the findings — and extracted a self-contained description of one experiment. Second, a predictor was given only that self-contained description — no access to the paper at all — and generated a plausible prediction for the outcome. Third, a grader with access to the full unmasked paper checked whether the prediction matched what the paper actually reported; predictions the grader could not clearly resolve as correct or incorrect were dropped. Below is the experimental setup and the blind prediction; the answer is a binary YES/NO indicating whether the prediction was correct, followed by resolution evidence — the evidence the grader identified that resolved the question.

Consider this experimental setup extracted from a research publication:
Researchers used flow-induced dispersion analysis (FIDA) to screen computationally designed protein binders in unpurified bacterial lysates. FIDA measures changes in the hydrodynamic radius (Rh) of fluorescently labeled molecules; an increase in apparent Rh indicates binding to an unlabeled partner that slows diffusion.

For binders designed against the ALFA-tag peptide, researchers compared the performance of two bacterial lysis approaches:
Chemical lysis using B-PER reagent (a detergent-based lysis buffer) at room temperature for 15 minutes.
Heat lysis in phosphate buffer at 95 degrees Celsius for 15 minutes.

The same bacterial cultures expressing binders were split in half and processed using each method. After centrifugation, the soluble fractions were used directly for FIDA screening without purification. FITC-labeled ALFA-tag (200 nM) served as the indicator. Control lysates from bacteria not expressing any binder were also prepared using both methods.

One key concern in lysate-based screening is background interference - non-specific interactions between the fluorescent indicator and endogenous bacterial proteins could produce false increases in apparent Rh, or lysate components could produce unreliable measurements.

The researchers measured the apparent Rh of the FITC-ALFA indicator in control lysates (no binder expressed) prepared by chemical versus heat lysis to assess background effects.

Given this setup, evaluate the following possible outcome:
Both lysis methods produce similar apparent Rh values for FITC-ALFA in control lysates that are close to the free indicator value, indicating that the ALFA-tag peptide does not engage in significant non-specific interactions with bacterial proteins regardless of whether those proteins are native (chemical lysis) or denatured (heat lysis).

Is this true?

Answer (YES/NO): NO